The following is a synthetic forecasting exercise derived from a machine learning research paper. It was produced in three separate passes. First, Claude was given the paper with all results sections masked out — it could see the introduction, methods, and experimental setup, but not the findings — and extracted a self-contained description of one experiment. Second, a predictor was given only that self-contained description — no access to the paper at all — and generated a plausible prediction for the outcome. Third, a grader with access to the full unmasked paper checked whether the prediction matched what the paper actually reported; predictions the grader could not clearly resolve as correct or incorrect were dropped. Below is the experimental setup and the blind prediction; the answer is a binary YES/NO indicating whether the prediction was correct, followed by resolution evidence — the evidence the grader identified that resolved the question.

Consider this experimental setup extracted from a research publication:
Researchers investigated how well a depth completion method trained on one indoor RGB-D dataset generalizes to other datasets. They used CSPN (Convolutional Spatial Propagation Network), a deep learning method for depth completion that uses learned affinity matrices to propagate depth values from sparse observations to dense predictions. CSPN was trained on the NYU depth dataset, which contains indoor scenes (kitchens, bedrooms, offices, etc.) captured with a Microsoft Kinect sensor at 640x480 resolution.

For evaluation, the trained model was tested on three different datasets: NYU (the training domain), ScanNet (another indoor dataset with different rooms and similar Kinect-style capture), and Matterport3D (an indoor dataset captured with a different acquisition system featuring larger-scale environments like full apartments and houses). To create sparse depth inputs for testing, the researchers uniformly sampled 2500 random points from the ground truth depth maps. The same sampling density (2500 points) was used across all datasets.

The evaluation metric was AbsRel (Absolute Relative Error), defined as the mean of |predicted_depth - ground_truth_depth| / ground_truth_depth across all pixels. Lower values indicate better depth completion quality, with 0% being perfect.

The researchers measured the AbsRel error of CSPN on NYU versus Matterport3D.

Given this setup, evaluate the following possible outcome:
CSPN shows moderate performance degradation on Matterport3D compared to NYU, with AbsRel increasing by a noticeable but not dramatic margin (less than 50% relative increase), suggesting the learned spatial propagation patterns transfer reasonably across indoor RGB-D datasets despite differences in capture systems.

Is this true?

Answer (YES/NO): NO